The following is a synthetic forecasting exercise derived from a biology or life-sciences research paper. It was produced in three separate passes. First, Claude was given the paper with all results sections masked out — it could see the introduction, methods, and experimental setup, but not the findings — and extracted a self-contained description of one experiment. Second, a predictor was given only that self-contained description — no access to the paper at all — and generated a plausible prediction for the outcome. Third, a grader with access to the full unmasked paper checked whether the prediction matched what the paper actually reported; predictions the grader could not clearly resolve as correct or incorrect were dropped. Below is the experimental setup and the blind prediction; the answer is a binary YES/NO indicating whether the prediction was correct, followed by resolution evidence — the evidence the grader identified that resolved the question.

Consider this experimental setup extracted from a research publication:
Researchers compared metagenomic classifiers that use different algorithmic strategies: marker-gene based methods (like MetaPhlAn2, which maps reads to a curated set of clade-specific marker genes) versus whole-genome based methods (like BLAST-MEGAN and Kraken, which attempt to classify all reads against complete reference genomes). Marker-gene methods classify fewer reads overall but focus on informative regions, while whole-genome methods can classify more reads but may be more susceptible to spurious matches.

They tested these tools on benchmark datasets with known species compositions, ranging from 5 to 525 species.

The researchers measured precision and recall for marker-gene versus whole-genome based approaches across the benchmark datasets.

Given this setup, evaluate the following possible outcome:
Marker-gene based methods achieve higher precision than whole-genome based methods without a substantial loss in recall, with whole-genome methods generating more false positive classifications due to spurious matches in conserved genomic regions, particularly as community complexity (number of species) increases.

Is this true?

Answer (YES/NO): NO